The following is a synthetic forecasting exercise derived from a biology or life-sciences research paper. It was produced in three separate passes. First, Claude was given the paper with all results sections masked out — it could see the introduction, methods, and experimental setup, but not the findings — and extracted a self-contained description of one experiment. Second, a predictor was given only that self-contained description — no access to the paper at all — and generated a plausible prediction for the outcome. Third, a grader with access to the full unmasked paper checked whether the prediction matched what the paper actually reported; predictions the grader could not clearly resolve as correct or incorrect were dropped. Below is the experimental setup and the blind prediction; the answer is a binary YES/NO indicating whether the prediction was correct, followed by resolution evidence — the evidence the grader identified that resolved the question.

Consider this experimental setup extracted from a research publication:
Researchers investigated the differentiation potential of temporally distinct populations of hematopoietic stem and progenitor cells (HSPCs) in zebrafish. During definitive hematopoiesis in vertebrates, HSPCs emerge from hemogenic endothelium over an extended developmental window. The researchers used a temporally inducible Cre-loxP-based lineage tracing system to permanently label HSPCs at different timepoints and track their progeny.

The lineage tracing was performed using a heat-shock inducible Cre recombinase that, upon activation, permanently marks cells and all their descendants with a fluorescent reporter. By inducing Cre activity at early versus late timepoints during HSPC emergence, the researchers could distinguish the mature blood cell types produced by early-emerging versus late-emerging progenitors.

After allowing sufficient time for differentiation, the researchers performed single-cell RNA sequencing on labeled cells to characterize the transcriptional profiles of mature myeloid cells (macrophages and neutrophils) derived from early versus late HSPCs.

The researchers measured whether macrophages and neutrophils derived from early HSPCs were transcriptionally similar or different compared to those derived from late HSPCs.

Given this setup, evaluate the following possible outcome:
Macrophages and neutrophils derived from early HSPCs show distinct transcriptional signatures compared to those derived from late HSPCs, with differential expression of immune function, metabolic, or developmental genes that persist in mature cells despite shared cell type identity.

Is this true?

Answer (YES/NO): YES